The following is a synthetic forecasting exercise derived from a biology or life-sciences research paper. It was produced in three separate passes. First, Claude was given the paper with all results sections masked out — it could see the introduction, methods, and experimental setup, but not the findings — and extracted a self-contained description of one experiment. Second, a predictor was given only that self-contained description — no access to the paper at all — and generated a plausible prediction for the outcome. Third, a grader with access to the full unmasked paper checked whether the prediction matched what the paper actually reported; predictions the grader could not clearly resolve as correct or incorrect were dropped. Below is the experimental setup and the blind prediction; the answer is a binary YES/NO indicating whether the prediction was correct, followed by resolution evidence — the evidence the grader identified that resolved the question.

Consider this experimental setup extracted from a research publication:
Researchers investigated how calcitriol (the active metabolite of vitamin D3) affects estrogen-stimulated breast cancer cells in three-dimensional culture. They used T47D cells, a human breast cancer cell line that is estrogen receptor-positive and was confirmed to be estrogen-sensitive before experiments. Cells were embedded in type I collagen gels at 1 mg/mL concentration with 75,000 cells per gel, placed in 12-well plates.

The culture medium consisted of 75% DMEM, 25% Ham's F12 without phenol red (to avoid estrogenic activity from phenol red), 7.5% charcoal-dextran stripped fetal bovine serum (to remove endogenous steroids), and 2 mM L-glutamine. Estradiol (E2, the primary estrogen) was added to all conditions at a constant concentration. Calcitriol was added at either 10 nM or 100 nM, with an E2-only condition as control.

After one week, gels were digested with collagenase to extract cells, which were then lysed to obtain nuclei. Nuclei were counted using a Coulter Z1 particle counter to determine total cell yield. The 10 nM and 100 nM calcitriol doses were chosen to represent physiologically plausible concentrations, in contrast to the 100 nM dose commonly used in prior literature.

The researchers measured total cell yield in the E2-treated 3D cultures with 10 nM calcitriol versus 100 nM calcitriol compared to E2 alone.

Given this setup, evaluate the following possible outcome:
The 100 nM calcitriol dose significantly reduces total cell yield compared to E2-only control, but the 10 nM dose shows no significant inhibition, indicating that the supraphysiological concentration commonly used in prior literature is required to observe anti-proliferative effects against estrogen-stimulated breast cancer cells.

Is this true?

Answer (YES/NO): NO